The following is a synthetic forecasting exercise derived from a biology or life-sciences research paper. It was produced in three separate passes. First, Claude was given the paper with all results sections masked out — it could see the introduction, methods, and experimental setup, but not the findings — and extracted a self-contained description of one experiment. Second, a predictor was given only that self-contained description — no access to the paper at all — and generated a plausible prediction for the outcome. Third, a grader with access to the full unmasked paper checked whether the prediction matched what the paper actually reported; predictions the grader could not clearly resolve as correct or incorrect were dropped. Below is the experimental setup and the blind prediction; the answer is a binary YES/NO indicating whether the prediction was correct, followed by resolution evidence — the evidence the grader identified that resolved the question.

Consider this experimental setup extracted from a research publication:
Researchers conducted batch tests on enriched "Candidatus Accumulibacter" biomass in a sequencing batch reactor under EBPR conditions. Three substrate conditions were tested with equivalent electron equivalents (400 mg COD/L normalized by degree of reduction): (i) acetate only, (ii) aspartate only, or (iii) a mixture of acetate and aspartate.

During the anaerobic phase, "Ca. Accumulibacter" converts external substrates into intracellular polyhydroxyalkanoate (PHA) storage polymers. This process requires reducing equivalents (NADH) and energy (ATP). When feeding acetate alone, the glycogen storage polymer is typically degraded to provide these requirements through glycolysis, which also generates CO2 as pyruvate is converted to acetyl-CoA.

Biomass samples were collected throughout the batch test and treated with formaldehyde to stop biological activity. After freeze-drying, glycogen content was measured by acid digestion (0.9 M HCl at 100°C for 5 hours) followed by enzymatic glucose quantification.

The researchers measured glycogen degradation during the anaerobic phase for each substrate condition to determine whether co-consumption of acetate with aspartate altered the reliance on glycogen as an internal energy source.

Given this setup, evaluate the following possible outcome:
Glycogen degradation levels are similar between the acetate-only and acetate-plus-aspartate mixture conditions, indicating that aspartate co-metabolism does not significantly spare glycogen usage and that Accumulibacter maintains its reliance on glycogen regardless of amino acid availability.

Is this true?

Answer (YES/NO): NO